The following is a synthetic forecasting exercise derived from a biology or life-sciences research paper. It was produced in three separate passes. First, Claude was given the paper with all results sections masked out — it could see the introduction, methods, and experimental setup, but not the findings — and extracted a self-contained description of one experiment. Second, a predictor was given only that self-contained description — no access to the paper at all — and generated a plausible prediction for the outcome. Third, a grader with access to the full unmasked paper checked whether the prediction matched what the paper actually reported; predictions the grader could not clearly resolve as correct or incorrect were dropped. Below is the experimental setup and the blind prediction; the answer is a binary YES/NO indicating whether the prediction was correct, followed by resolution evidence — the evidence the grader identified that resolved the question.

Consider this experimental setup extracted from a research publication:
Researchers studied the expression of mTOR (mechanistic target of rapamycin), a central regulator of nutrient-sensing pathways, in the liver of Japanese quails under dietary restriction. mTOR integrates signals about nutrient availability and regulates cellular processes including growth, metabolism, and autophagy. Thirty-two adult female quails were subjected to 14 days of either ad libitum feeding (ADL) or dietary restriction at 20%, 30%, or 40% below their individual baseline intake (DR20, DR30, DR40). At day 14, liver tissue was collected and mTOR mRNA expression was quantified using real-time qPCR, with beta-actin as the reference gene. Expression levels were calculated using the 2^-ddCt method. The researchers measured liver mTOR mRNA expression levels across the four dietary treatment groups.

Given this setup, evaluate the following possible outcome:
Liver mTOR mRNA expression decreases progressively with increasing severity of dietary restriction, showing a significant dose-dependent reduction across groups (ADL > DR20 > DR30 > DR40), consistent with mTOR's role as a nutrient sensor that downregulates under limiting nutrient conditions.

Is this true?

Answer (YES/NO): YES